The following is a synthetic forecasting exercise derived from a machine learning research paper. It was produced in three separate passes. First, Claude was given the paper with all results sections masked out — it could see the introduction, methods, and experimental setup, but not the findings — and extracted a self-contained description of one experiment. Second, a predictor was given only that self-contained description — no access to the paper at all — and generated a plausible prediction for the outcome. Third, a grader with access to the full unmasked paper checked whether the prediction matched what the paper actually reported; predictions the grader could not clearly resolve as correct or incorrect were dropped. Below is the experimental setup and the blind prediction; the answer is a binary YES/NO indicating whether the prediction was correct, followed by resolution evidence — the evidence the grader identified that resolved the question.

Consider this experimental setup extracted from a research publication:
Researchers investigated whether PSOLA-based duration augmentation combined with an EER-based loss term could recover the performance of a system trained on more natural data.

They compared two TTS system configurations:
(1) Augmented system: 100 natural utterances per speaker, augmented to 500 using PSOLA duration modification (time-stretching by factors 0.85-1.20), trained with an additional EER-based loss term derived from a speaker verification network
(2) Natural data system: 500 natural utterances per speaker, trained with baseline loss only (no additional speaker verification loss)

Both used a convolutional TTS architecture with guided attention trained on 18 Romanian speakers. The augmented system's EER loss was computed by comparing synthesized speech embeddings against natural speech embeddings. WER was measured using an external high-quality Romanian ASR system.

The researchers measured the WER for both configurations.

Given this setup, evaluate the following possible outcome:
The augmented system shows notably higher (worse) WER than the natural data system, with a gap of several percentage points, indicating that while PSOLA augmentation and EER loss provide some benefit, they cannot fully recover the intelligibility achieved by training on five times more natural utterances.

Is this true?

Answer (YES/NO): NO